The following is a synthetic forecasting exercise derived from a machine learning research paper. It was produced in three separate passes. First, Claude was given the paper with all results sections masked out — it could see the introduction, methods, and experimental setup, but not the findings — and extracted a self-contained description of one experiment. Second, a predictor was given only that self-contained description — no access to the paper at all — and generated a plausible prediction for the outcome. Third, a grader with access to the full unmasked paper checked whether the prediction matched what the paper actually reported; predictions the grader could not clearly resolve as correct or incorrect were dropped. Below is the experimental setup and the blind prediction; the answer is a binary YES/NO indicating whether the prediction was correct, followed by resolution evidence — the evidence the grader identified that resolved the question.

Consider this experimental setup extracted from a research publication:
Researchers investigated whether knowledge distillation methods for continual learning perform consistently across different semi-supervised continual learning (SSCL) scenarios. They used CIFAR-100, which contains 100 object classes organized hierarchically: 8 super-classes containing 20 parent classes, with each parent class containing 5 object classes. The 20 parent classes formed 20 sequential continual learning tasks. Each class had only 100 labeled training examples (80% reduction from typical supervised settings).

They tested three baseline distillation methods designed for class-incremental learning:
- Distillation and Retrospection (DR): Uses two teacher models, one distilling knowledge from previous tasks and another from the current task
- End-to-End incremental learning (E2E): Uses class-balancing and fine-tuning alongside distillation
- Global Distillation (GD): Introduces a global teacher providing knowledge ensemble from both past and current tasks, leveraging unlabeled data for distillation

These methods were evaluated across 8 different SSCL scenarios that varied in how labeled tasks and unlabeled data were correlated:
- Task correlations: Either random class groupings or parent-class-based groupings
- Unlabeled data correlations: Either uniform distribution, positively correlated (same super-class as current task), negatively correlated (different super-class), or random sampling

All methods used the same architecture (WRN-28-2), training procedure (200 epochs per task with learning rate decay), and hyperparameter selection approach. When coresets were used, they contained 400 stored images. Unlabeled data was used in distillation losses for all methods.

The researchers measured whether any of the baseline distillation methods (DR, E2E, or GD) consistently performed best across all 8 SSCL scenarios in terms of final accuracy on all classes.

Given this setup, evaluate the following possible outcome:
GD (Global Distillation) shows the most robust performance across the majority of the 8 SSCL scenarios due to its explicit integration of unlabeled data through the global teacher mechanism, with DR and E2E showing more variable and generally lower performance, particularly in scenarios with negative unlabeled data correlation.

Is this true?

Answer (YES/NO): NO